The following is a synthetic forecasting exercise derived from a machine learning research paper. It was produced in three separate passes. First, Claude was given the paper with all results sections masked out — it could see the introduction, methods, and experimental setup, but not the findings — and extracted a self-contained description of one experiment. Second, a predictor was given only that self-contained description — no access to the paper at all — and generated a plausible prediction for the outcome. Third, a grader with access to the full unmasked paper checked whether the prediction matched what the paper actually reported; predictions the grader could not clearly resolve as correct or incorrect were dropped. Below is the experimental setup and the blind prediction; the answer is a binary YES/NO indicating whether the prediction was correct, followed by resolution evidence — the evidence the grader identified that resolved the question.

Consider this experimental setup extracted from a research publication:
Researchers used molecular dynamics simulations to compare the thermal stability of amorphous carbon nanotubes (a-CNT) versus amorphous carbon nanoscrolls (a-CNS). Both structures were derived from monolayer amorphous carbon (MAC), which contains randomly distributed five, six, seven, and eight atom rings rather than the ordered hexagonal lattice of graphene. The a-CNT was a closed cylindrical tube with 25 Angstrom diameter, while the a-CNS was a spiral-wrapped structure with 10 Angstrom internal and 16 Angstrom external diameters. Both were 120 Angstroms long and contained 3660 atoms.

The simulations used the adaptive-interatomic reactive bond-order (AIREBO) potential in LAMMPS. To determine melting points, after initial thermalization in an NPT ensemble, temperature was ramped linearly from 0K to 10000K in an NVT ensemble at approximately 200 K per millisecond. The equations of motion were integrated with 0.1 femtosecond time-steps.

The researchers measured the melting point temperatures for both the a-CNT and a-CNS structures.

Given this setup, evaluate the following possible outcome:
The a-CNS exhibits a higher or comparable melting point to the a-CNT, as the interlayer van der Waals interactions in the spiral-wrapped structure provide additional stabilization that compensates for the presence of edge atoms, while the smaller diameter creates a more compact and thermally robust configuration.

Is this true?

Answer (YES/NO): NO